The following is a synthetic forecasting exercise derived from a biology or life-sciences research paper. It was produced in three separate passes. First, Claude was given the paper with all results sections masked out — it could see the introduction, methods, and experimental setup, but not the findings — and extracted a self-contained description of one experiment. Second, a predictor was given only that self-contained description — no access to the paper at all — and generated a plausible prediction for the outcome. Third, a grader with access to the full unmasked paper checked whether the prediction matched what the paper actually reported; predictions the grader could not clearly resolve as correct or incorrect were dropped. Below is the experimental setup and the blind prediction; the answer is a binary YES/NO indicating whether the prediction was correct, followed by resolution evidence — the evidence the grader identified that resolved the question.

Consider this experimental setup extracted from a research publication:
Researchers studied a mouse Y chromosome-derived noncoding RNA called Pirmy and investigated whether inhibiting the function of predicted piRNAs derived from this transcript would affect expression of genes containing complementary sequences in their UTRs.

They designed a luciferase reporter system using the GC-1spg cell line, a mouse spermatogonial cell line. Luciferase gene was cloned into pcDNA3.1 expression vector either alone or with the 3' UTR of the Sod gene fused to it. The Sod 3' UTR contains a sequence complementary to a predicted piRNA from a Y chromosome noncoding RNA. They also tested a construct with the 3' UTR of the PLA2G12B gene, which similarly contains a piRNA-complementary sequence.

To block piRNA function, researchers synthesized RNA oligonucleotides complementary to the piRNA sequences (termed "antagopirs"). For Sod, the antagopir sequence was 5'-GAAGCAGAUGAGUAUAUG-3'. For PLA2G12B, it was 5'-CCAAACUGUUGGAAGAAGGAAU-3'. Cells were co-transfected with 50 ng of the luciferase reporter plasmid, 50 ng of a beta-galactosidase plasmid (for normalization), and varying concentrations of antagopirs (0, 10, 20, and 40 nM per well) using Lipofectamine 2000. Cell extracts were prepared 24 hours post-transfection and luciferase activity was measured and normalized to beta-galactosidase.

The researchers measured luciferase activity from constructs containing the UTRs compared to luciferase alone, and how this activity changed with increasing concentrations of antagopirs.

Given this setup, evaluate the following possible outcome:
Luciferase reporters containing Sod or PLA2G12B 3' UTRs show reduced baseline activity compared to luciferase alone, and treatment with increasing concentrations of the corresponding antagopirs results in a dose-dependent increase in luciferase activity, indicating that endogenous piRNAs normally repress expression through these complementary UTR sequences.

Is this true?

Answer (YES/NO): NO